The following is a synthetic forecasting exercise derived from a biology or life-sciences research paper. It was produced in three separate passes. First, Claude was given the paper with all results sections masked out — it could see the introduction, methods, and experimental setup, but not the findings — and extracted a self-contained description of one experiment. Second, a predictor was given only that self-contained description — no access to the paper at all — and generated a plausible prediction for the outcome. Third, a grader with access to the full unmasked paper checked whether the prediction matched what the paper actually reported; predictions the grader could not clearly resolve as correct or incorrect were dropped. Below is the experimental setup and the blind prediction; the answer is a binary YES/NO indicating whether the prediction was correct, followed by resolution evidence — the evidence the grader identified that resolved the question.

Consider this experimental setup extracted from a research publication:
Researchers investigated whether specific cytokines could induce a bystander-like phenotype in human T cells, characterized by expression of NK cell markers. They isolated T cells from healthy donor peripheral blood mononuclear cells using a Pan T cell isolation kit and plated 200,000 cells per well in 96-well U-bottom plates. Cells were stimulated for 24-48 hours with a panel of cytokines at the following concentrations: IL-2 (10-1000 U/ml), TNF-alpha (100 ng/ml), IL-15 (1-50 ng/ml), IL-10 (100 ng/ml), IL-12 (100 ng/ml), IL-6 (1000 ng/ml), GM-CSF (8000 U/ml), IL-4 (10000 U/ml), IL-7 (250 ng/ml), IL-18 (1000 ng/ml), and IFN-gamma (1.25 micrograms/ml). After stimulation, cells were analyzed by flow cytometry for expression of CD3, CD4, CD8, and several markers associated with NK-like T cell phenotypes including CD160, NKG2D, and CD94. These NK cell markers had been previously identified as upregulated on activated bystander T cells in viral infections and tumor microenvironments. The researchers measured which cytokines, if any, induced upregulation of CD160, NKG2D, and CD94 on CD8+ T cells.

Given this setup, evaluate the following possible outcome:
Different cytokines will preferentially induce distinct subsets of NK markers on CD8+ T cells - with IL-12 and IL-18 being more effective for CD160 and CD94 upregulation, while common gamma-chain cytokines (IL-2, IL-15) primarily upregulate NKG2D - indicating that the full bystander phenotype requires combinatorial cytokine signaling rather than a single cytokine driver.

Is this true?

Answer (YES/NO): NO